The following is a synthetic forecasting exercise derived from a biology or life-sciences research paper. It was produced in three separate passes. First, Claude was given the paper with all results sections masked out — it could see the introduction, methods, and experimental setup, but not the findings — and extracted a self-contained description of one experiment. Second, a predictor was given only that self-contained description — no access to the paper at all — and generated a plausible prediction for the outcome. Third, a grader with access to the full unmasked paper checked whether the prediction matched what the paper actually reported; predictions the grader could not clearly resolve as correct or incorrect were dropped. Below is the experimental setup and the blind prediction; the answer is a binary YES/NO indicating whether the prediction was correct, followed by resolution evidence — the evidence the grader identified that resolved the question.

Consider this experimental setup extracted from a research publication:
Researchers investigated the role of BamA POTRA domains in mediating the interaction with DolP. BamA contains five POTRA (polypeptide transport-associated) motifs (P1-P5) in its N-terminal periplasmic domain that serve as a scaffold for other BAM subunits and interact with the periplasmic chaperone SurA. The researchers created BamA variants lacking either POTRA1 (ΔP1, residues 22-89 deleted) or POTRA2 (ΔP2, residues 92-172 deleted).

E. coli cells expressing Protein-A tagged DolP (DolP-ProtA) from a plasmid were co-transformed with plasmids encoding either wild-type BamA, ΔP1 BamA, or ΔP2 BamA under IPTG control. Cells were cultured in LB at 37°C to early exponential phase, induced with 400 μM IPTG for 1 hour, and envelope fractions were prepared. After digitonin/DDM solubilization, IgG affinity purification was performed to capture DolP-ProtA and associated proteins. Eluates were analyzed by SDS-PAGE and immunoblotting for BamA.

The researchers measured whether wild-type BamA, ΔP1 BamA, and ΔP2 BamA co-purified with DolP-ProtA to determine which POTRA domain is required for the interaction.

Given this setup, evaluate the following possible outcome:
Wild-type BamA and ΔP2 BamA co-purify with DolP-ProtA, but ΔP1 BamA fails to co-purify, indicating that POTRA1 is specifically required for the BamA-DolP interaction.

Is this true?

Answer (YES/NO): NO